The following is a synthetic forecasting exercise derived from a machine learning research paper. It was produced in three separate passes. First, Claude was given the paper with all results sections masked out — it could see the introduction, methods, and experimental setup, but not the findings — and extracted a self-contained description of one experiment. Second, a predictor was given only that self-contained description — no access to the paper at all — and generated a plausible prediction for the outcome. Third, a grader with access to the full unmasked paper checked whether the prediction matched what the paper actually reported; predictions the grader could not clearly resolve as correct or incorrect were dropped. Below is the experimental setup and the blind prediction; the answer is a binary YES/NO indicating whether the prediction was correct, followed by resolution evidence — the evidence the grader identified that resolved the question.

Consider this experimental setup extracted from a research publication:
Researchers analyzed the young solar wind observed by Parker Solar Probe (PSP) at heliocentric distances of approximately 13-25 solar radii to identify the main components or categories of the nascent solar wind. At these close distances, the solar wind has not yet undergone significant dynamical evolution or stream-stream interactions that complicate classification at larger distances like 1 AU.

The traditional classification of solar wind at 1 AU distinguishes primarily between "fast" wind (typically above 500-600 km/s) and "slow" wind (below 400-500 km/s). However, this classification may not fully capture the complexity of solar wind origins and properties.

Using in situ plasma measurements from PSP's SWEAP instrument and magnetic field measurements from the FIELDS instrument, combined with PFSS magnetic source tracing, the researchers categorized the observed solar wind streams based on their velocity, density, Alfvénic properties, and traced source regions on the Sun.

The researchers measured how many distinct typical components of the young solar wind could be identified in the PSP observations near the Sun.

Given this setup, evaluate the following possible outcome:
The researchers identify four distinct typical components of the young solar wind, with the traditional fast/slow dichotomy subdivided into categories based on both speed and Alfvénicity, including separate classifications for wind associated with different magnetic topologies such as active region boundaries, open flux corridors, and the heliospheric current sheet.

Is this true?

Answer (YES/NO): NO